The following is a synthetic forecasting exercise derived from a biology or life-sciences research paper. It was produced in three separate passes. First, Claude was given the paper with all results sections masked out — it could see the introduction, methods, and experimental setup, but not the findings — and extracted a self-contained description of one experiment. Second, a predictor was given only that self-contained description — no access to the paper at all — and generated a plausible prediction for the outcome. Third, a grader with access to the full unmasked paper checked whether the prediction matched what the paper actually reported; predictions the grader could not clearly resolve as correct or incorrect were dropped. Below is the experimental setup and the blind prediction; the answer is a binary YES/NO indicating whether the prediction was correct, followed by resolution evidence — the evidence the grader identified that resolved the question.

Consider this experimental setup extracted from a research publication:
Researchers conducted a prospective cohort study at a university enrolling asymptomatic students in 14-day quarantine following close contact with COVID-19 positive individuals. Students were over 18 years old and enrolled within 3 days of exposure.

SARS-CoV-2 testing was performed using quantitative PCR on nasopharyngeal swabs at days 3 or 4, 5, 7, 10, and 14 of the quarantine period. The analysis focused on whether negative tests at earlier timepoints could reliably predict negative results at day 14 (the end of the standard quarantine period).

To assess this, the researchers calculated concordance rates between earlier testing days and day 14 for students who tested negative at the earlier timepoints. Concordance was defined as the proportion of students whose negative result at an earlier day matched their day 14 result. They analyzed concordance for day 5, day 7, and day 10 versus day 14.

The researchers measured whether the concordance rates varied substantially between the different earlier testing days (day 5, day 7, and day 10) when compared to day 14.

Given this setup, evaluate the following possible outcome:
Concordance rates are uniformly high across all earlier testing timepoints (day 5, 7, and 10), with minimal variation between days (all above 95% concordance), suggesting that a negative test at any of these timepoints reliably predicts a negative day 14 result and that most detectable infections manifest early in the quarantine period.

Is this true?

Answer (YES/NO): NO